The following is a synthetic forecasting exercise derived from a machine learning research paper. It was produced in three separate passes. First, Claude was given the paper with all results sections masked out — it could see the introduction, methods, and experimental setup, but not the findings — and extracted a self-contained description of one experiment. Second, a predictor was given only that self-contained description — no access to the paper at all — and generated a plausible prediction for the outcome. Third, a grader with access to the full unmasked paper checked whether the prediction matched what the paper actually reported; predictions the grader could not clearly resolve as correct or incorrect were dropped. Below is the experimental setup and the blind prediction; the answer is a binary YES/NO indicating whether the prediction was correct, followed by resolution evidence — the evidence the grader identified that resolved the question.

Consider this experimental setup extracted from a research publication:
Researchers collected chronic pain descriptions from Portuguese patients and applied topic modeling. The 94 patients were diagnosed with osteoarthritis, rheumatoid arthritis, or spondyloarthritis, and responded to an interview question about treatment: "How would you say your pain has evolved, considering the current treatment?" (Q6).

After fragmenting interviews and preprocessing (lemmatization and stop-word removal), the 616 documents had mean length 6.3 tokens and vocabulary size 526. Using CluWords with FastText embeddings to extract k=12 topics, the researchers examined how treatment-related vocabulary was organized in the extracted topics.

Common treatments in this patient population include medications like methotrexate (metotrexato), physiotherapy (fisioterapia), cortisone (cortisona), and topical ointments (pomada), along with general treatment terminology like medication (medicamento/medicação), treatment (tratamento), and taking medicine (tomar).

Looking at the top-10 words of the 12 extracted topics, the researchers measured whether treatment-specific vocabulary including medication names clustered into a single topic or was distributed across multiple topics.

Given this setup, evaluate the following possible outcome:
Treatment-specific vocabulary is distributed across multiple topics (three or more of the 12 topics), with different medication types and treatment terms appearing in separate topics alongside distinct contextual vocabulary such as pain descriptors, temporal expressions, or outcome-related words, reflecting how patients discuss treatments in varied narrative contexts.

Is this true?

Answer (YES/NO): NO